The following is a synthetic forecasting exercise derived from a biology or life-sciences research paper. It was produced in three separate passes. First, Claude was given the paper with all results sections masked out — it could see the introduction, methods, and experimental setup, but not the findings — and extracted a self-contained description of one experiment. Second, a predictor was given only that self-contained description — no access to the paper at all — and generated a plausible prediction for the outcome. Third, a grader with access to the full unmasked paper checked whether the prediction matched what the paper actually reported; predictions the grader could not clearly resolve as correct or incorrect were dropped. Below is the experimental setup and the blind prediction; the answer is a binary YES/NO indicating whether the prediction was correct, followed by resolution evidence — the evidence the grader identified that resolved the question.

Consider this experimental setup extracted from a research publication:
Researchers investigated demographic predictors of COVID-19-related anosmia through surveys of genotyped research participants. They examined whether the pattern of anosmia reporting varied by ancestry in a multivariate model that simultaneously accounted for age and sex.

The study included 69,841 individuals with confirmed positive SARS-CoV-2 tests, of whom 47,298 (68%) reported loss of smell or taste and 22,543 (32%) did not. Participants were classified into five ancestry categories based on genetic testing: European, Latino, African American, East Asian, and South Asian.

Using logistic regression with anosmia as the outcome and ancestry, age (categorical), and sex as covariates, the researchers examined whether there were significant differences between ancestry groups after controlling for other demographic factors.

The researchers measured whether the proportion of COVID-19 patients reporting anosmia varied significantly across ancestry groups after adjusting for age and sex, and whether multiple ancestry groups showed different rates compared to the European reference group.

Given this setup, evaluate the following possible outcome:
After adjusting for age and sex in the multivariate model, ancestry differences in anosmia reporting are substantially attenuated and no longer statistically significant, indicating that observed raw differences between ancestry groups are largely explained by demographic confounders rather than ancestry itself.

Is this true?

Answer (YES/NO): NO